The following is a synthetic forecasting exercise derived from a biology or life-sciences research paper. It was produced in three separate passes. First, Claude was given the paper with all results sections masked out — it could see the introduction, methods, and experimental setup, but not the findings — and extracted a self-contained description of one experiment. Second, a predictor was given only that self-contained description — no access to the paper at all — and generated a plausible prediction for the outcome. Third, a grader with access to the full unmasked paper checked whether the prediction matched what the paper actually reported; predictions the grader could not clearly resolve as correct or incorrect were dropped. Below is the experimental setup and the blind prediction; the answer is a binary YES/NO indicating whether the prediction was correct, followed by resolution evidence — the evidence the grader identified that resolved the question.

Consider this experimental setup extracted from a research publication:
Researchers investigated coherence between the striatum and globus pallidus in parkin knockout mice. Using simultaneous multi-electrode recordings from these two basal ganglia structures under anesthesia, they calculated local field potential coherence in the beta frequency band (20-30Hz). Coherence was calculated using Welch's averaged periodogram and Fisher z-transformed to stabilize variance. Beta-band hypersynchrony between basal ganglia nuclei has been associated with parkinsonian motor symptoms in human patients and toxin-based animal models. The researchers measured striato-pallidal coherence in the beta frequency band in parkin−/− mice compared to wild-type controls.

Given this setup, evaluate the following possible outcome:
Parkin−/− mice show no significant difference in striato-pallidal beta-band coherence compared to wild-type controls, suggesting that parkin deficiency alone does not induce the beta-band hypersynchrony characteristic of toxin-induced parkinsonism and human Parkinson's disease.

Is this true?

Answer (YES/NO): NO